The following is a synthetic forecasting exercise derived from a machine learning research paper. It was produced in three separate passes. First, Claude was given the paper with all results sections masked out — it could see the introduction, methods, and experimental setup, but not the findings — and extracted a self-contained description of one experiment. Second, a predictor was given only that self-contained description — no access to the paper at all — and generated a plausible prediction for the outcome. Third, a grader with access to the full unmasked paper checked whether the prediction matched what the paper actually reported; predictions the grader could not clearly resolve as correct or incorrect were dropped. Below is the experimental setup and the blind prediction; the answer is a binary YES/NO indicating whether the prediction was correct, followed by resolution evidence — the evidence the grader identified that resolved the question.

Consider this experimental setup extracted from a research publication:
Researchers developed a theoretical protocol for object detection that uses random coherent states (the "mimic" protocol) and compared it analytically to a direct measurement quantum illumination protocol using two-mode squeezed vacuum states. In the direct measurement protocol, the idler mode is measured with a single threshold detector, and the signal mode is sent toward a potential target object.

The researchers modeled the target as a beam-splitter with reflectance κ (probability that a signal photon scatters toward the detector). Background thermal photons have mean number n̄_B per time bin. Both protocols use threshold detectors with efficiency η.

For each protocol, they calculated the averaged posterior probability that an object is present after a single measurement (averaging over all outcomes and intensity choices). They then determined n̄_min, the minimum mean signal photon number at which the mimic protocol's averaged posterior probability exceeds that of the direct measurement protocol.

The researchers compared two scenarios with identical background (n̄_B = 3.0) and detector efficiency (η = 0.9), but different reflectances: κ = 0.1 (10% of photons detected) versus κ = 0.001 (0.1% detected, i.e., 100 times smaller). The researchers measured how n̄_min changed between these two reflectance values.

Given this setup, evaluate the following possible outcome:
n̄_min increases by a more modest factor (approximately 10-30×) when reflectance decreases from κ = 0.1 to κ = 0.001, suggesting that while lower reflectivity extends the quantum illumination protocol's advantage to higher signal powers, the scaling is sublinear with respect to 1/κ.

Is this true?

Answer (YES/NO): NO